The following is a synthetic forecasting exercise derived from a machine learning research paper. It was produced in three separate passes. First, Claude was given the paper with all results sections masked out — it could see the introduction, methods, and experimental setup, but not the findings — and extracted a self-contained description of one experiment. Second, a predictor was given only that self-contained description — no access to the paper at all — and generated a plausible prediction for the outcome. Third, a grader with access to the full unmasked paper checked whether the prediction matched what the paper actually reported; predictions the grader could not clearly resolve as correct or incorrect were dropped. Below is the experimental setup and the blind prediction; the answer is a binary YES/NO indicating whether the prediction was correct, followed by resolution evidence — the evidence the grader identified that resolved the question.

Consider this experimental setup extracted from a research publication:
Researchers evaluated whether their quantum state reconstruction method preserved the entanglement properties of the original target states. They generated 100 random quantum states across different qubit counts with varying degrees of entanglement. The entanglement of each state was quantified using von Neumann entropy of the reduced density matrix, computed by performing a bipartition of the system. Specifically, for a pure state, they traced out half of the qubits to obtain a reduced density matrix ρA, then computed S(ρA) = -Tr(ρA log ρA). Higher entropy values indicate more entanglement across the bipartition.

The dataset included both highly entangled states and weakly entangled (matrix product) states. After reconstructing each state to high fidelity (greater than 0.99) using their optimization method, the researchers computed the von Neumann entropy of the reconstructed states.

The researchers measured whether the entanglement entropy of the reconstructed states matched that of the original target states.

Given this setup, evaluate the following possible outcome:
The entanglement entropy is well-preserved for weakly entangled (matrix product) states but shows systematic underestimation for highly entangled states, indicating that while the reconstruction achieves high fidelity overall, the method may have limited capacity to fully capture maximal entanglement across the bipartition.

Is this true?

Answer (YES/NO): NO